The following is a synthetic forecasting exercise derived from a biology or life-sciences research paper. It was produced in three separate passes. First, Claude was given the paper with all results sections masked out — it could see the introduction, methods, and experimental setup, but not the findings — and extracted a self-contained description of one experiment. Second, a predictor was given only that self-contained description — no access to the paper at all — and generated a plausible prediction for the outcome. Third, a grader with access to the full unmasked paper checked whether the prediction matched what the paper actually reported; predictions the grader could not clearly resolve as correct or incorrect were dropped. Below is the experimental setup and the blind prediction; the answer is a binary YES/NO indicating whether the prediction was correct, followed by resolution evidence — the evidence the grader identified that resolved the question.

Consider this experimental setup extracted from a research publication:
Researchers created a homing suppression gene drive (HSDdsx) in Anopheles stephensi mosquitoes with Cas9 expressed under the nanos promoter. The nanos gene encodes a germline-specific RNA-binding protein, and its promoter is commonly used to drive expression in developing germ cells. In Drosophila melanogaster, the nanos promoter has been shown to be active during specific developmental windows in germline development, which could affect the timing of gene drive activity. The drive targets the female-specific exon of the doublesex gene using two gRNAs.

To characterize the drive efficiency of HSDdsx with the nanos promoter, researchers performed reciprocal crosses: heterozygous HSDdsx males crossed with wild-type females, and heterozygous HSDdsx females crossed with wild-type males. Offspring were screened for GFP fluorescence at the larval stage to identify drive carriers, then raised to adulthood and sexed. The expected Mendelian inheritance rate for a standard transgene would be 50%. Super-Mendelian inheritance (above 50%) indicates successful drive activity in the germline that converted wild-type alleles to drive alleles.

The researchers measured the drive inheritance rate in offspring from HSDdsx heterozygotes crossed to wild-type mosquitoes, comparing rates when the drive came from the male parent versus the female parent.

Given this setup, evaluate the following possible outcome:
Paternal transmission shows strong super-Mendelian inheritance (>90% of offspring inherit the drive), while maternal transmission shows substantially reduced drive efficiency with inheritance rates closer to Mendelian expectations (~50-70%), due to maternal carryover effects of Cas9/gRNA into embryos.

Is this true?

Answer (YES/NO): NO